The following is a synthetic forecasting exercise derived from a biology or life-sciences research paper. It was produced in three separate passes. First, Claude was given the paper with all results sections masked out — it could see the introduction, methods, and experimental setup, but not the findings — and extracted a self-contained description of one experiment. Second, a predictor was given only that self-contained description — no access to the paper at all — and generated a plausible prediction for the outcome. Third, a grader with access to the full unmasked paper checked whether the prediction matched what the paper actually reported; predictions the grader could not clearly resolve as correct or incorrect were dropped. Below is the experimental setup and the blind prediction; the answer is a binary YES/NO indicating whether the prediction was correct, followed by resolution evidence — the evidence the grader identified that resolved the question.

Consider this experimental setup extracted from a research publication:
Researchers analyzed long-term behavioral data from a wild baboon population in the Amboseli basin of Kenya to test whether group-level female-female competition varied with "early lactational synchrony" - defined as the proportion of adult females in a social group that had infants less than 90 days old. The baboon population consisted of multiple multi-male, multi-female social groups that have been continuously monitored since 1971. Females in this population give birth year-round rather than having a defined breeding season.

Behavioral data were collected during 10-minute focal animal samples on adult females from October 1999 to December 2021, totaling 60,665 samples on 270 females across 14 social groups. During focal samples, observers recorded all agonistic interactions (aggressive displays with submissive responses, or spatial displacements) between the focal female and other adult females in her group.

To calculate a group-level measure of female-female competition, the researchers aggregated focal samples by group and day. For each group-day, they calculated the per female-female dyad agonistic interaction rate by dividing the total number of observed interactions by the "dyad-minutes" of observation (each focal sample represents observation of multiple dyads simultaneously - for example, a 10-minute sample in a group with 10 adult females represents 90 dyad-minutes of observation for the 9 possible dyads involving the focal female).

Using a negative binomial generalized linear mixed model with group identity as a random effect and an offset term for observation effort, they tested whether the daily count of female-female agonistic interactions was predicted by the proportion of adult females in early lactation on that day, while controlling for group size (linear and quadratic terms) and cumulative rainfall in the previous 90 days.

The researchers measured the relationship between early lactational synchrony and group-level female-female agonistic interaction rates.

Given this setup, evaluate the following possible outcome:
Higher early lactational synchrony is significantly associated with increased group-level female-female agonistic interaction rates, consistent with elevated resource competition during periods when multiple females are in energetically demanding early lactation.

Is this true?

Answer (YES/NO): YES